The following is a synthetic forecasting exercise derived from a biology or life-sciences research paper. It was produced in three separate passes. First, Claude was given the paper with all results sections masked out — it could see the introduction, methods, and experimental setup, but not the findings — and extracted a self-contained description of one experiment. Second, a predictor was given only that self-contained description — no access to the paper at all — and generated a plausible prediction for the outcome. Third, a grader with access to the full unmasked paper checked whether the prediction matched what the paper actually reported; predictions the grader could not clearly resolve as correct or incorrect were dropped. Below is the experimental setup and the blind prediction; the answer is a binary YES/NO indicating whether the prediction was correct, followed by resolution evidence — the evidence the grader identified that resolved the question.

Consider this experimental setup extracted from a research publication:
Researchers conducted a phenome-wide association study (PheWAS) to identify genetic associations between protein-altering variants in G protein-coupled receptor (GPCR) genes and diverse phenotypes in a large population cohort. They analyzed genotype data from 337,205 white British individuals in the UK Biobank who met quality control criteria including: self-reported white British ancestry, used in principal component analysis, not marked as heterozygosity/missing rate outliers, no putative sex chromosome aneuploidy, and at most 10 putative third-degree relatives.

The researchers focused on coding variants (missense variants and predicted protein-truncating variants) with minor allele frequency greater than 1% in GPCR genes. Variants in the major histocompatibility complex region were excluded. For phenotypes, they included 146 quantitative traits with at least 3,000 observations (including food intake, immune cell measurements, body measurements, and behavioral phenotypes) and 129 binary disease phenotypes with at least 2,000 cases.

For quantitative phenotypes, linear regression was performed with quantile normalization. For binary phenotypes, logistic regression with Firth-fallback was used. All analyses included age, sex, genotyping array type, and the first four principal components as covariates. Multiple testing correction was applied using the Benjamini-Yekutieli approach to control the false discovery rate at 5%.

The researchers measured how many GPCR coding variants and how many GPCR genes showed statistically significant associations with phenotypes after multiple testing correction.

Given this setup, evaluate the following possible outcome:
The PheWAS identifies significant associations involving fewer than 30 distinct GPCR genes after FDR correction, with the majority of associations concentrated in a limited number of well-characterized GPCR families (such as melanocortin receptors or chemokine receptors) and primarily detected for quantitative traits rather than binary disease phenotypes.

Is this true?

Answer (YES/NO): NO